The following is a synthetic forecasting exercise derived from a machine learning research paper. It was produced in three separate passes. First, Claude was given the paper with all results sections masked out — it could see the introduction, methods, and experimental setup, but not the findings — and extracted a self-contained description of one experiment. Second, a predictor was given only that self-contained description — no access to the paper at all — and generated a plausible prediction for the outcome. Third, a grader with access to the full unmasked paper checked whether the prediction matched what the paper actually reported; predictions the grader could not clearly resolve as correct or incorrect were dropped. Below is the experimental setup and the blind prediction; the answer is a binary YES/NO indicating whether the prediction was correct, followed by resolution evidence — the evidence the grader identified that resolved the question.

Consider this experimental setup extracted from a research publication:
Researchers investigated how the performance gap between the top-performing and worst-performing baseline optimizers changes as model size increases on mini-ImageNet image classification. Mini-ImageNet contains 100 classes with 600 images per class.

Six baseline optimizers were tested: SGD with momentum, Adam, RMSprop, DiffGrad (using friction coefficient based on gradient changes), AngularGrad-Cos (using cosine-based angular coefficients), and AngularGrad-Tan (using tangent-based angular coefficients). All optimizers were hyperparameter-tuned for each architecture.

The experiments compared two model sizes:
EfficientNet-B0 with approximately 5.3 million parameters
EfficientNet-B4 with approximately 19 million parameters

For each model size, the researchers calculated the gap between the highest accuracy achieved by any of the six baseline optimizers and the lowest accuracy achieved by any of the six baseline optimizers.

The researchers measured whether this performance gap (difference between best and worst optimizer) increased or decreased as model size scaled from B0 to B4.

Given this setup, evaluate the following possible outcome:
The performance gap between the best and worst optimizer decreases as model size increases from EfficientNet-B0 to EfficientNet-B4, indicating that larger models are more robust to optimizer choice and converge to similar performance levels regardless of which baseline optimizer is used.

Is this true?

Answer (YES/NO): NO